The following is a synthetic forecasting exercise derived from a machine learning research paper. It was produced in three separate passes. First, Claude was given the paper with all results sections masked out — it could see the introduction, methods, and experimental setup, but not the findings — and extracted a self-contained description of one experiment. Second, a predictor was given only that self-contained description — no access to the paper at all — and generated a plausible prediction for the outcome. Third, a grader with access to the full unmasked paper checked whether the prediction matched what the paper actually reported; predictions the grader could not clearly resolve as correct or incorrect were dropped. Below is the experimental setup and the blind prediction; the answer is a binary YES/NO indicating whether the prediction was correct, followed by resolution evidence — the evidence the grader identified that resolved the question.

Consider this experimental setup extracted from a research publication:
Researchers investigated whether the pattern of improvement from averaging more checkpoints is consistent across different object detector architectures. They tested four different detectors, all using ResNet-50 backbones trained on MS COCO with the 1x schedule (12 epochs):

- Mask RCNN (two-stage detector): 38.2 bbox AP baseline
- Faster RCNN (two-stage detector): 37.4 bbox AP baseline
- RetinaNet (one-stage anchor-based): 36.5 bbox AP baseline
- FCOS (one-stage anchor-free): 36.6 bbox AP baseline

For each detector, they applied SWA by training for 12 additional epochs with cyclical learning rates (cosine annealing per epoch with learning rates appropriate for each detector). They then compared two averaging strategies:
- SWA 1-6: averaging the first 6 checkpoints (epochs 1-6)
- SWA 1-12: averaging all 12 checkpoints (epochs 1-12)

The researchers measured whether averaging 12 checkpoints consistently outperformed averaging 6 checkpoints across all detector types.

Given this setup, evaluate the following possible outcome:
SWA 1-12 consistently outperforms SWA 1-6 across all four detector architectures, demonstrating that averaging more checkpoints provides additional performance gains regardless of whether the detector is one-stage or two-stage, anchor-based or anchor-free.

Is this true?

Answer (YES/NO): YES